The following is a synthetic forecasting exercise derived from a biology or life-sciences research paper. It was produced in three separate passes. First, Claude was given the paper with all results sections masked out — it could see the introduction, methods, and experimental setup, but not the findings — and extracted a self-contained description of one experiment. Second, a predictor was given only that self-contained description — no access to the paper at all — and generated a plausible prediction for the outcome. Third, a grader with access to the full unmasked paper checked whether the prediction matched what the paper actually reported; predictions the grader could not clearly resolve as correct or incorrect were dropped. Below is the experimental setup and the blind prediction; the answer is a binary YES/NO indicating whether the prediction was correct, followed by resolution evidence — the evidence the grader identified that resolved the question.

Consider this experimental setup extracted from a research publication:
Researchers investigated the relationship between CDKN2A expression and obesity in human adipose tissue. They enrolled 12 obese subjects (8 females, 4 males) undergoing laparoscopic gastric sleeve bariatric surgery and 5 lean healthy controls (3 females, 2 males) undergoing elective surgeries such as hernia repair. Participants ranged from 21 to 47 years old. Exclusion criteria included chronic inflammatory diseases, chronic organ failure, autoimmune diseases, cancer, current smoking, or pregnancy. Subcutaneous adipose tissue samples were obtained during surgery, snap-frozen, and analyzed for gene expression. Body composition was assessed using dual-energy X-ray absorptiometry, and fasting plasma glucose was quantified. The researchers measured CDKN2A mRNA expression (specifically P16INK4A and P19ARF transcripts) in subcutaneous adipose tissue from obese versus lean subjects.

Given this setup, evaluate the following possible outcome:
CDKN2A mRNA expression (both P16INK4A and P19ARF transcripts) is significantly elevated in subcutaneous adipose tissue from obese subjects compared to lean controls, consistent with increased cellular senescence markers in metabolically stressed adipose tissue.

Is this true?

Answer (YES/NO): YES